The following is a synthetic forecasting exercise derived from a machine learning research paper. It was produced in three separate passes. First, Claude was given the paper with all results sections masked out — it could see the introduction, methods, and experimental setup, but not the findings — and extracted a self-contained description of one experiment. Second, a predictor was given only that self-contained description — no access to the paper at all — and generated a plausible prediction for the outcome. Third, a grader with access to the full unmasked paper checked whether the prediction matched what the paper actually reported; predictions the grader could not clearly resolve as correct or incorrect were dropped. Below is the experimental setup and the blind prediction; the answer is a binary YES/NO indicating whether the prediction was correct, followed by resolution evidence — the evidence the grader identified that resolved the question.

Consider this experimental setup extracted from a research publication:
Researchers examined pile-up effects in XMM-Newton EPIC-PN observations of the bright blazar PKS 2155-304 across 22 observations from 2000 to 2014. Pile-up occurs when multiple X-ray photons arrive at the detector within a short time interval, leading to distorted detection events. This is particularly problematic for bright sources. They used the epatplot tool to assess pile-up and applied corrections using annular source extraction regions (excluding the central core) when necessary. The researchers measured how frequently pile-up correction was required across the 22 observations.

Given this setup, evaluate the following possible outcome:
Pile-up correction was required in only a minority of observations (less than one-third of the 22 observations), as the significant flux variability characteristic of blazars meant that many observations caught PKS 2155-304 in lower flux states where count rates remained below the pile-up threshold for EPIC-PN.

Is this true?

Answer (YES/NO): NO